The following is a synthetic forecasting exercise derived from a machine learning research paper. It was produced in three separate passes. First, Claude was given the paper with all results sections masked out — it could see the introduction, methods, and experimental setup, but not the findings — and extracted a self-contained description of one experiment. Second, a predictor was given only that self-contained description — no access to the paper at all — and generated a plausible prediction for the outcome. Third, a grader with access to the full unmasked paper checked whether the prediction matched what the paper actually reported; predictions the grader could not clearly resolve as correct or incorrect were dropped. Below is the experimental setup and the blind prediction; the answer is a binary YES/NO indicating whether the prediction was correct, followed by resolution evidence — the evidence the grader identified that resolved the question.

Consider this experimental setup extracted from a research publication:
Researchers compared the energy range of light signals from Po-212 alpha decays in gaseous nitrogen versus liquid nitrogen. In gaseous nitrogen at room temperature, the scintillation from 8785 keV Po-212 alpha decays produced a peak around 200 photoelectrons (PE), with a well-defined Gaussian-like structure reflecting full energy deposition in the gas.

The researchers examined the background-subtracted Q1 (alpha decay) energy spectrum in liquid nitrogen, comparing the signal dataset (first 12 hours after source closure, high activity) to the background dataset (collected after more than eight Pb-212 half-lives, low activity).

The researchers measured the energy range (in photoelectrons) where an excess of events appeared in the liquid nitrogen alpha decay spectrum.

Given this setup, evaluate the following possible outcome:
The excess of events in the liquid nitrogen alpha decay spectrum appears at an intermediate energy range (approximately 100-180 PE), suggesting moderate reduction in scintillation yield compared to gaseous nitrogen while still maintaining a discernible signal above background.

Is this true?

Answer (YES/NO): NO